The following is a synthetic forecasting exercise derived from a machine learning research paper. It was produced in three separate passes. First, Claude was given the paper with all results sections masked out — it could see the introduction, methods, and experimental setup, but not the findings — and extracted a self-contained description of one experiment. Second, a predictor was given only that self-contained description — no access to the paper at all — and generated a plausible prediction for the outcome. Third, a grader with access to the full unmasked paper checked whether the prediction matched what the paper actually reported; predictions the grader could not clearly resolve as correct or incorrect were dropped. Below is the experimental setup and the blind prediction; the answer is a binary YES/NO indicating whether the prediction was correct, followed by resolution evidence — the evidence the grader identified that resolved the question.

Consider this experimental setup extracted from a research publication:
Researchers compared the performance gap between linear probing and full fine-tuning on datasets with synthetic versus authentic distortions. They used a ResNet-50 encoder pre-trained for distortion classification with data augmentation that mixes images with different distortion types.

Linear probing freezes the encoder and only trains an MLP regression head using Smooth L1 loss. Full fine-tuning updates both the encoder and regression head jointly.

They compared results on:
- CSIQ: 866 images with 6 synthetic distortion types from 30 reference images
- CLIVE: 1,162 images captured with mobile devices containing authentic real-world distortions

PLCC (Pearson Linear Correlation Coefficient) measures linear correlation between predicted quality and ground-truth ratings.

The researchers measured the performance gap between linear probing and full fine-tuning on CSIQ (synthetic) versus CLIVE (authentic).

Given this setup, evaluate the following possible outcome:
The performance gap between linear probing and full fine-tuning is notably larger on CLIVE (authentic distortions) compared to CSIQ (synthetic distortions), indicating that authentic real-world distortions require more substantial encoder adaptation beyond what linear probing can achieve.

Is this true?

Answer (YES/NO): YES